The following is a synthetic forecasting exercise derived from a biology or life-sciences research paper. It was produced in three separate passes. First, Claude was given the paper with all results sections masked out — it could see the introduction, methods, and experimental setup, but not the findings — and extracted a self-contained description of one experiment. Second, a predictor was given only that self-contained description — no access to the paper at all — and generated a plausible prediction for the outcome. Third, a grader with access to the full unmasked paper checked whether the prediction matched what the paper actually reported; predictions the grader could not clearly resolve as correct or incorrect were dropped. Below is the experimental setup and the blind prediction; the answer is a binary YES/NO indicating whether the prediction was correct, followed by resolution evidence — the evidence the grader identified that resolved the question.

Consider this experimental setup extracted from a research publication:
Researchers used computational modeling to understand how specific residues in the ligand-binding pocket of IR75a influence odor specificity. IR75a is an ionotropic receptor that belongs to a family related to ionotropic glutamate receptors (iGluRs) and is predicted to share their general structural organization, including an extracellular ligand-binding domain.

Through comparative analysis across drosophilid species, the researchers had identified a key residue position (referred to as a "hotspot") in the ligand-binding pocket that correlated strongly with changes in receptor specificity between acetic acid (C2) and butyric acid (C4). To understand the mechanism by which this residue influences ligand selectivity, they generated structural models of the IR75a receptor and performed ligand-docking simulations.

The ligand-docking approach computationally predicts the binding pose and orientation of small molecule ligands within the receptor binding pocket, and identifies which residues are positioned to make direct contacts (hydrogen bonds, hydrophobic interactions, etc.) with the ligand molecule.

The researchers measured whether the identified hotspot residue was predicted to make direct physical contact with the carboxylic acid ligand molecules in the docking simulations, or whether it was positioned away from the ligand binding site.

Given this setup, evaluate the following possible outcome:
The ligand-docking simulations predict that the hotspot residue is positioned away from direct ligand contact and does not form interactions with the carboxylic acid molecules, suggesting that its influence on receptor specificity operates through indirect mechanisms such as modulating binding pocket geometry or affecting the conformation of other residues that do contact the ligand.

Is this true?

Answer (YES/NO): YES